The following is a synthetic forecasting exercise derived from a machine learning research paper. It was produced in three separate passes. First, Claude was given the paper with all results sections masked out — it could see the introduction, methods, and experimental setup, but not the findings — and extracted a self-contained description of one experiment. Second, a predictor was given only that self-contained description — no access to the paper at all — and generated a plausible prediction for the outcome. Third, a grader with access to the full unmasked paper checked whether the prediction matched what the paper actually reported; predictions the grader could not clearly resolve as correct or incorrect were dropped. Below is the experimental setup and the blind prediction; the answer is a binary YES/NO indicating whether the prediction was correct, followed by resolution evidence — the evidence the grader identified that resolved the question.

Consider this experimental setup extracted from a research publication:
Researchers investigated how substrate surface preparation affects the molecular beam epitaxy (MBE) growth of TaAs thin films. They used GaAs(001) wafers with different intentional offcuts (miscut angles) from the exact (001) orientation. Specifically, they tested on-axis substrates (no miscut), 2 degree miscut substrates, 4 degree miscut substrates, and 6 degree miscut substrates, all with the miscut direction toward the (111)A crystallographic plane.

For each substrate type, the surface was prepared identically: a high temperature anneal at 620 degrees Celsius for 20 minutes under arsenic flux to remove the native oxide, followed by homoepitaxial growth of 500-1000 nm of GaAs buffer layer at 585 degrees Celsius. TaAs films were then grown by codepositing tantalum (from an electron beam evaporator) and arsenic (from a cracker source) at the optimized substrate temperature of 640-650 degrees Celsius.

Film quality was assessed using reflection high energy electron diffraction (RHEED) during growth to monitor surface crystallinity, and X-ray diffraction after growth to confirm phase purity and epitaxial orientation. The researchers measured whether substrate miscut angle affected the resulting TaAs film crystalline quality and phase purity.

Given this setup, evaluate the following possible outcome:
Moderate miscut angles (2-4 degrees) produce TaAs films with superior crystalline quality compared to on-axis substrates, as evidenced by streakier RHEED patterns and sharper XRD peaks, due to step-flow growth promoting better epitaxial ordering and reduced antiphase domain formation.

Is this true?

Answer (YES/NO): NO